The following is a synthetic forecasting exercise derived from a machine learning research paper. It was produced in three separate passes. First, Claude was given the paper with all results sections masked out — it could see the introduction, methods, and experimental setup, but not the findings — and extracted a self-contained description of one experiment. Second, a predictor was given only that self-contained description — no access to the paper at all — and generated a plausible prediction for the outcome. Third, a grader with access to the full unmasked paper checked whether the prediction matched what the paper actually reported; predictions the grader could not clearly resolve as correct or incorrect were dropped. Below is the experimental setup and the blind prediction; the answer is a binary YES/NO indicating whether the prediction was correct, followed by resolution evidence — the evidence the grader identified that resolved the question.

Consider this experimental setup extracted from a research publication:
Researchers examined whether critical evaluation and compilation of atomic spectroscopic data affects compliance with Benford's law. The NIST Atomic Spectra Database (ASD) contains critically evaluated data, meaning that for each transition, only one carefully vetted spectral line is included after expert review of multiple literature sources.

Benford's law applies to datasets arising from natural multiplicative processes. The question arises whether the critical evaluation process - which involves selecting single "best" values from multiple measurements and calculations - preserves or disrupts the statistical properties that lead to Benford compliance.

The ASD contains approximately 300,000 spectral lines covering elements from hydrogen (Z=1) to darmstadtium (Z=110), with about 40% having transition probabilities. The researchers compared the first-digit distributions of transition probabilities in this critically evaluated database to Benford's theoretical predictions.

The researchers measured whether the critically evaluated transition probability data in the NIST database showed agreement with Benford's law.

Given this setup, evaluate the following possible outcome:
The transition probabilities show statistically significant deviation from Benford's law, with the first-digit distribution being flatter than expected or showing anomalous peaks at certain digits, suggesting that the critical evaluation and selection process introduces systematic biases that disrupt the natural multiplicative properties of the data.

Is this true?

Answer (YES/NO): NO